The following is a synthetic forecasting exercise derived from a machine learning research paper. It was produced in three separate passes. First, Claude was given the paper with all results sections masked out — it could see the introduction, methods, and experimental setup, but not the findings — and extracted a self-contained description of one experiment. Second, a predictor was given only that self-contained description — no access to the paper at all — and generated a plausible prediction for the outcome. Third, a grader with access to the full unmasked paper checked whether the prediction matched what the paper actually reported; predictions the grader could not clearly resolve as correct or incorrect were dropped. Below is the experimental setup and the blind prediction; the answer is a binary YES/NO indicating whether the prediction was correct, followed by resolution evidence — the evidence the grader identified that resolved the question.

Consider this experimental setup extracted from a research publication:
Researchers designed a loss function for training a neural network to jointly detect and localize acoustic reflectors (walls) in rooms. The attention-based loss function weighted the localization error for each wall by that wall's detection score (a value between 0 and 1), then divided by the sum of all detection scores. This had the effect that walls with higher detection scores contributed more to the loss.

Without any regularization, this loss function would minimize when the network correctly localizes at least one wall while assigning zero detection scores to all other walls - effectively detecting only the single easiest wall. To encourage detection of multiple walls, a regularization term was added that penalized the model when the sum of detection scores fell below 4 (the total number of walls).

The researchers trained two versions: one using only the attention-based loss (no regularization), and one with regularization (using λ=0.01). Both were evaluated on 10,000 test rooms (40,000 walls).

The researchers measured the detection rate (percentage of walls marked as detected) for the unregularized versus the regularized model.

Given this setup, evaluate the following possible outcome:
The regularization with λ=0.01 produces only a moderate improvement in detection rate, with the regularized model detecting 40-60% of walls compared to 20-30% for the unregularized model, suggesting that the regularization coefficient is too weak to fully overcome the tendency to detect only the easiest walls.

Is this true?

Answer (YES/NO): NO